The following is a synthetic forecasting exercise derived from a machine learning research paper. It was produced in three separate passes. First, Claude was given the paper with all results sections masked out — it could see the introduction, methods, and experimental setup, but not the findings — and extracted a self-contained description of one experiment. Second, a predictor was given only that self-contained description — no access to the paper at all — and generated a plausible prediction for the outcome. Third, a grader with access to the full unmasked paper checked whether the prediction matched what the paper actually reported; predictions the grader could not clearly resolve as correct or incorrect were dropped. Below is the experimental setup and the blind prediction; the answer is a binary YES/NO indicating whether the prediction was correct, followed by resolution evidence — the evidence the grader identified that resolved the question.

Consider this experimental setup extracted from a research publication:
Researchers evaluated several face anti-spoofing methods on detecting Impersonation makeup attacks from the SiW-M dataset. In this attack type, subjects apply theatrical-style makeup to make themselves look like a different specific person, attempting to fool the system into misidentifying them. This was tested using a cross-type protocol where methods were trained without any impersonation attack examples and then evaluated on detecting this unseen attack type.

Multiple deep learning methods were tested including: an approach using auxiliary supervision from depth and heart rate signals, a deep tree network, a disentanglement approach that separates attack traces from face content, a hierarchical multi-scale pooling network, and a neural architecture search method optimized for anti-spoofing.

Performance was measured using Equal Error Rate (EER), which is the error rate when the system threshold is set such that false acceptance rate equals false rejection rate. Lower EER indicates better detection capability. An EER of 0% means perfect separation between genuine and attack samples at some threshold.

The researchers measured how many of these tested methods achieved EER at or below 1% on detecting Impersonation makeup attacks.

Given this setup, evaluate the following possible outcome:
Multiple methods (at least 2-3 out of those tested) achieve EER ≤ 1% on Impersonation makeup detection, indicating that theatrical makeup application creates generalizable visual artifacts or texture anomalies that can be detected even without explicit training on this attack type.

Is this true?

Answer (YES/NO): YES